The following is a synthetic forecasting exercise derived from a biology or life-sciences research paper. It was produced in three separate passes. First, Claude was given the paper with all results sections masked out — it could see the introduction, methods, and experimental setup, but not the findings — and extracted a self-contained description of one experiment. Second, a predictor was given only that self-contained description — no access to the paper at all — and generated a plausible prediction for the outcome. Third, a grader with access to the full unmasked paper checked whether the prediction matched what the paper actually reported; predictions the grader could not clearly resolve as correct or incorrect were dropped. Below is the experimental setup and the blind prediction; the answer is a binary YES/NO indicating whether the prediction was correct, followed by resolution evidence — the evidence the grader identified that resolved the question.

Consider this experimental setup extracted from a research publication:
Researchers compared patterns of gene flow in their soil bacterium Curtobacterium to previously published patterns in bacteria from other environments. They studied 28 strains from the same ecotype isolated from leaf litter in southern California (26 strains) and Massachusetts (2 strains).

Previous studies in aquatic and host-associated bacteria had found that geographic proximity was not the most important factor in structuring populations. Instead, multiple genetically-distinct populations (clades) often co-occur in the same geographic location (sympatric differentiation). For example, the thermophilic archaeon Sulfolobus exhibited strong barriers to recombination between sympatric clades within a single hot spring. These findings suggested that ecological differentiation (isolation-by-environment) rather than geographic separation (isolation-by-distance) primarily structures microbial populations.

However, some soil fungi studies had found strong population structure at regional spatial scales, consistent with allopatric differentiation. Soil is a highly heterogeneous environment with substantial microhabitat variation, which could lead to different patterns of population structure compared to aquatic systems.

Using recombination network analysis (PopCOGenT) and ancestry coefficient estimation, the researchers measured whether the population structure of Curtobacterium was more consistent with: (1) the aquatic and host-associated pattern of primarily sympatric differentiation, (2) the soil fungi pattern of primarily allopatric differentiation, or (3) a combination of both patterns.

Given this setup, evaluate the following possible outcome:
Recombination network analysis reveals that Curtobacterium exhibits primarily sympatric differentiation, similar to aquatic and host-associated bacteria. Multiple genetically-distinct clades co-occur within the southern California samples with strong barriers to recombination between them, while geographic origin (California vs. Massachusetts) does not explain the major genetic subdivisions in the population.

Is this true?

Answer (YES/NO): NO